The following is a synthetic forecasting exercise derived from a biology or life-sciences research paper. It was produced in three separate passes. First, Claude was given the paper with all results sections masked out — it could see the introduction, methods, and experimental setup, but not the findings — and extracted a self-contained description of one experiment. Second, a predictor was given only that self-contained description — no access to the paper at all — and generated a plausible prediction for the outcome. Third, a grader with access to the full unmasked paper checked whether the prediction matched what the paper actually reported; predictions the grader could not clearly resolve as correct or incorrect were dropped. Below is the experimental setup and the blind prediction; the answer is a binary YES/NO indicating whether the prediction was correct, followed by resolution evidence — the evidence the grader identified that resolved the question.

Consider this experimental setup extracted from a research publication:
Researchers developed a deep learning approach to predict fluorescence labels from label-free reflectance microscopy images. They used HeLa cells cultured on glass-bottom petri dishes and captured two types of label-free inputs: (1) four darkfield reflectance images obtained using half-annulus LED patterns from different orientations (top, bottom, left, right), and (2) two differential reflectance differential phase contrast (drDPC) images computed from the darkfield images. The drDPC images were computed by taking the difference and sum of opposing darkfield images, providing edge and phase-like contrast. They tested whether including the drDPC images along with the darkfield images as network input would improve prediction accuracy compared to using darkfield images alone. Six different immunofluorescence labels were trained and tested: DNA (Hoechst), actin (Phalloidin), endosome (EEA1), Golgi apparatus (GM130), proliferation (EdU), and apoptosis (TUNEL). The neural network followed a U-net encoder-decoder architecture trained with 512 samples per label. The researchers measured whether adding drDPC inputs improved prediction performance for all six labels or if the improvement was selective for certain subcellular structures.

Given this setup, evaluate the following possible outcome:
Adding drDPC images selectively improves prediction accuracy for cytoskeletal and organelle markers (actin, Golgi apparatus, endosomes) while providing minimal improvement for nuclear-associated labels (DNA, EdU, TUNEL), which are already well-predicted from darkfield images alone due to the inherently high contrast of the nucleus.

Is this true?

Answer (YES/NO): NO